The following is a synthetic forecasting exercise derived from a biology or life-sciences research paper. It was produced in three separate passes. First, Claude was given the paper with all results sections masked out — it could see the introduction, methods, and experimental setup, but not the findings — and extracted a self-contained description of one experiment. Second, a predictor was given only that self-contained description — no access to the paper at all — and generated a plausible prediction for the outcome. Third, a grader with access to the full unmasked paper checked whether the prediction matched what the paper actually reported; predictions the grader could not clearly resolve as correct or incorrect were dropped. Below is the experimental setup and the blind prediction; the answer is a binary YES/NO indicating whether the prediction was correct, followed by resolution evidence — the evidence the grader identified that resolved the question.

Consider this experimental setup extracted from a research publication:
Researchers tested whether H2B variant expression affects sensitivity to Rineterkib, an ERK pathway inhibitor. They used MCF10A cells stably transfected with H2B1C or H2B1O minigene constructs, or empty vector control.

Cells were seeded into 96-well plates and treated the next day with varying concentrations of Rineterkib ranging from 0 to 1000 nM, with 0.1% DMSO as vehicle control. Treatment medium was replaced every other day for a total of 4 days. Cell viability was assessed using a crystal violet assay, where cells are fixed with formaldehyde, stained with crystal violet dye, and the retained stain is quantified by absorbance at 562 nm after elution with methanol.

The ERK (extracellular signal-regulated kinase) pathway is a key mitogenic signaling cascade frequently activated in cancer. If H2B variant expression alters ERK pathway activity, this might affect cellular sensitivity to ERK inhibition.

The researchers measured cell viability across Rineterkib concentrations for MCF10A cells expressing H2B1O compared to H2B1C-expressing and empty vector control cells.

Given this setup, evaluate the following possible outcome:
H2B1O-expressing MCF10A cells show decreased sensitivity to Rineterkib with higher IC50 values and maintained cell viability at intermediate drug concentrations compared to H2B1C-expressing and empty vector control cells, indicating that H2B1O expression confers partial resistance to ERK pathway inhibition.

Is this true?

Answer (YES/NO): NO